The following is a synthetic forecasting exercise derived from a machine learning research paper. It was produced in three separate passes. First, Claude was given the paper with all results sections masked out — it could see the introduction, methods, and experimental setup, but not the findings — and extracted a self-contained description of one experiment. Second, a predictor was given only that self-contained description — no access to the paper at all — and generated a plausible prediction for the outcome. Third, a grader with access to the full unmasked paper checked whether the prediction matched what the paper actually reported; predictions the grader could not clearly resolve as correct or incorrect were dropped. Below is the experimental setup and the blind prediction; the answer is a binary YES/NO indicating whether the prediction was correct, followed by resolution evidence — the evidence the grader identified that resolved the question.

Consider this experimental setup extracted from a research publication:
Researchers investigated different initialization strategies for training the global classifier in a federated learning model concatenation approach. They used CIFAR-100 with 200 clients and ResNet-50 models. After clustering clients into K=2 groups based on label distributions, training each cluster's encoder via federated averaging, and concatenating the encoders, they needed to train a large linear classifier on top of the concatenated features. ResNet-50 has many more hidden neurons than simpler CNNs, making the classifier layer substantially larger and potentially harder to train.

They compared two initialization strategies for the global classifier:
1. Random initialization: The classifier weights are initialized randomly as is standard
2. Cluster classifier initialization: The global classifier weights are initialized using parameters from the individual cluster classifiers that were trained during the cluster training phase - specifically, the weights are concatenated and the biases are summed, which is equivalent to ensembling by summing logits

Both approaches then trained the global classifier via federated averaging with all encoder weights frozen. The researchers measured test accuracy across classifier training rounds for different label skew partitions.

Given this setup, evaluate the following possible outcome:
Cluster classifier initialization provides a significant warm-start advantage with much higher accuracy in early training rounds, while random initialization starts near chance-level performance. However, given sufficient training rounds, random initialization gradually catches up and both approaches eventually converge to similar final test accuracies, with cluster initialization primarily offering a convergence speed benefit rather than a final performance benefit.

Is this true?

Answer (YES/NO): NO